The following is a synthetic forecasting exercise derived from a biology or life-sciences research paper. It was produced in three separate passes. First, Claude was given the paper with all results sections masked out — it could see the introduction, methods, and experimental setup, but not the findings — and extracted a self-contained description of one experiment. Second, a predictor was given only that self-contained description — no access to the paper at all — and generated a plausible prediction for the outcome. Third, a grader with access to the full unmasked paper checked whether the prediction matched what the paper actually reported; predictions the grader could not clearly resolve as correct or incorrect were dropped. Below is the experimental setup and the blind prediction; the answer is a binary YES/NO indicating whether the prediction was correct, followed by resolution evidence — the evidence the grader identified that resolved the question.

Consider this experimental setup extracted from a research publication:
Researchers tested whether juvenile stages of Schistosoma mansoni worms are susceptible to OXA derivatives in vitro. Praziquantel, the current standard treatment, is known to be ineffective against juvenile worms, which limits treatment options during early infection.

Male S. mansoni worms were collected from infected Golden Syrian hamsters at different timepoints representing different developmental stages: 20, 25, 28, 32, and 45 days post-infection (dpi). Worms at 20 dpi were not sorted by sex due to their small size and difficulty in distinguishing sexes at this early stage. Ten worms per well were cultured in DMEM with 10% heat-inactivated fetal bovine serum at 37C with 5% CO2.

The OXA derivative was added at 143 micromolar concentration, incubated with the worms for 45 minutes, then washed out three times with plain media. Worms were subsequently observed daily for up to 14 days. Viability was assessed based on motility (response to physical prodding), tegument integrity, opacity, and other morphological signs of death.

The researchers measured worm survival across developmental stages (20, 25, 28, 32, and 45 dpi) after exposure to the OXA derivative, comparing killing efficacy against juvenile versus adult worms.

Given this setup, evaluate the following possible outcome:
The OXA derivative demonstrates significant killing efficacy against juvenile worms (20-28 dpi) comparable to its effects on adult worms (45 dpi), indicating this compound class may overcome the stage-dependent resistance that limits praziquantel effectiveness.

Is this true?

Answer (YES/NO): YES